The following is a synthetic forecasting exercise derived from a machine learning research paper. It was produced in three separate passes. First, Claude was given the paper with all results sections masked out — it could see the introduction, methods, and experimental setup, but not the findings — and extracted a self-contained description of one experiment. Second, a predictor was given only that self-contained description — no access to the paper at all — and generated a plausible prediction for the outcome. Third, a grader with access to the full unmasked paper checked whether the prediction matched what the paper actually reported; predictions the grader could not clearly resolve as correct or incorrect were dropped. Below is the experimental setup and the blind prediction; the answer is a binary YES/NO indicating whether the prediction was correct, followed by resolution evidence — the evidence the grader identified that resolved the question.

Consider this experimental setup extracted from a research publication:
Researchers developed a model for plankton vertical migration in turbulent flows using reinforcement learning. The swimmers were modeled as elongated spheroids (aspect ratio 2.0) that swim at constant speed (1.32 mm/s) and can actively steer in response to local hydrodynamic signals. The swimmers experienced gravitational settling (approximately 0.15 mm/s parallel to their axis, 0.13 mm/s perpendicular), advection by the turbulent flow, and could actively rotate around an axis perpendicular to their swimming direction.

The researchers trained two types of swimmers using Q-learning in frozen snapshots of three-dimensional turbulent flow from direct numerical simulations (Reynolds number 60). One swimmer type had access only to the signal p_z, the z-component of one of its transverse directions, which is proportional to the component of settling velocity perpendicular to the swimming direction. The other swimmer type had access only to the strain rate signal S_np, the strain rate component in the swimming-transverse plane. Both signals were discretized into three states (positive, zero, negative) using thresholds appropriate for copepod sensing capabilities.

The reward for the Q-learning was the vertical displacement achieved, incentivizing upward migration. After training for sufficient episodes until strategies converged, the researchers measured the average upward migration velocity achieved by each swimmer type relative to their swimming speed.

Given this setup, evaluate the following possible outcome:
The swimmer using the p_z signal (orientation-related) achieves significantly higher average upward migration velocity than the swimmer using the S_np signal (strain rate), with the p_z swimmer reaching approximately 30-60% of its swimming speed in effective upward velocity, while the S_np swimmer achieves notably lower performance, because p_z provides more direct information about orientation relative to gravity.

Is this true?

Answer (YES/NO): YES